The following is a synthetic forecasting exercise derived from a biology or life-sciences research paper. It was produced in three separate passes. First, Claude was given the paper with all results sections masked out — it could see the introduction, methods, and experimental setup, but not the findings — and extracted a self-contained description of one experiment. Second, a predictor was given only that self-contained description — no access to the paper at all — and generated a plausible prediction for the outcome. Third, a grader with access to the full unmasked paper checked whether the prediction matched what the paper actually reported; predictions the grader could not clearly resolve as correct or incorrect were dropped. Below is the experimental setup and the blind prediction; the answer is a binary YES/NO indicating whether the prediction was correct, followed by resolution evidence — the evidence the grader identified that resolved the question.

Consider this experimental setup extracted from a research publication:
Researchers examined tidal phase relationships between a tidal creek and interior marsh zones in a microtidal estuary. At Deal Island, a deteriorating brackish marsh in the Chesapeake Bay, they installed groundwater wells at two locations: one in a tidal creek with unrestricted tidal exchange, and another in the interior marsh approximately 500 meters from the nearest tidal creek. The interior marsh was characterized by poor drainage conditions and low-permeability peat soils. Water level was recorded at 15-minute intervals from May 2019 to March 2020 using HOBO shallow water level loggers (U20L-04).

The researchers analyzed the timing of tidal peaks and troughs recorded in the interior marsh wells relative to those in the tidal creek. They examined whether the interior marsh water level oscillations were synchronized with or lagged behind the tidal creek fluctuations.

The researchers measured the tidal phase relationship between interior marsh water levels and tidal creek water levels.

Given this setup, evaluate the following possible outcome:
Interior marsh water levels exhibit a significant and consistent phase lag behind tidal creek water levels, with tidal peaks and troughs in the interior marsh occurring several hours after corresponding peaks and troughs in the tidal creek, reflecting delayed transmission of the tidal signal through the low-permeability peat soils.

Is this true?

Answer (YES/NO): YES